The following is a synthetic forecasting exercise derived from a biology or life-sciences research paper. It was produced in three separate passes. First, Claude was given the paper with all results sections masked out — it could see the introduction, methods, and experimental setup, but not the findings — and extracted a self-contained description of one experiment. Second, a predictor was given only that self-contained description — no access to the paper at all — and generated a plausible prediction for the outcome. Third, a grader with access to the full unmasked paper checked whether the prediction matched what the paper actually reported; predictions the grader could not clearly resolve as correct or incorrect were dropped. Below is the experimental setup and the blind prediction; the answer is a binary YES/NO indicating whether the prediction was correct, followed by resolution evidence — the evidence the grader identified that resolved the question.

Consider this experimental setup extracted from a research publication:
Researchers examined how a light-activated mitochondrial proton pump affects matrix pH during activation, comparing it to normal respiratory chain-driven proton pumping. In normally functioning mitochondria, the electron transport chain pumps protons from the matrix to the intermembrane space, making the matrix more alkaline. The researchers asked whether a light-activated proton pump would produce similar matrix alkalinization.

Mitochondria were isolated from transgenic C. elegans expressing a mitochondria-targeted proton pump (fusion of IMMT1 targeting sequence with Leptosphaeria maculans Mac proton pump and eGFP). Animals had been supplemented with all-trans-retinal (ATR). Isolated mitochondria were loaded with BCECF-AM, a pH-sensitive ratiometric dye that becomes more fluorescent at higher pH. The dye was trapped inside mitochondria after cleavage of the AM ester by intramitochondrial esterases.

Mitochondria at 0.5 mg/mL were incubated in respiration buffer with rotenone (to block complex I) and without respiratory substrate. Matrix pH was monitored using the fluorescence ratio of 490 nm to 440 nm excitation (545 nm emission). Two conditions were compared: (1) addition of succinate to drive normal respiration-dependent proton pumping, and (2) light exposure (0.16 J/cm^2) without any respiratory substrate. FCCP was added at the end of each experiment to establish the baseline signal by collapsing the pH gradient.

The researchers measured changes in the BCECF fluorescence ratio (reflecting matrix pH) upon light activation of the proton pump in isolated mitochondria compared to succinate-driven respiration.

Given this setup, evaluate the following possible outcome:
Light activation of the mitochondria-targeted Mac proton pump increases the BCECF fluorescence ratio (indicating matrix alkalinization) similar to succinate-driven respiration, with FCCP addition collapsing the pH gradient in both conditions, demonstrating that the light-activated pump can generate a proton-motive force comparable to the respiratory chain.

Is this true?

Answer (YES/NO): YES